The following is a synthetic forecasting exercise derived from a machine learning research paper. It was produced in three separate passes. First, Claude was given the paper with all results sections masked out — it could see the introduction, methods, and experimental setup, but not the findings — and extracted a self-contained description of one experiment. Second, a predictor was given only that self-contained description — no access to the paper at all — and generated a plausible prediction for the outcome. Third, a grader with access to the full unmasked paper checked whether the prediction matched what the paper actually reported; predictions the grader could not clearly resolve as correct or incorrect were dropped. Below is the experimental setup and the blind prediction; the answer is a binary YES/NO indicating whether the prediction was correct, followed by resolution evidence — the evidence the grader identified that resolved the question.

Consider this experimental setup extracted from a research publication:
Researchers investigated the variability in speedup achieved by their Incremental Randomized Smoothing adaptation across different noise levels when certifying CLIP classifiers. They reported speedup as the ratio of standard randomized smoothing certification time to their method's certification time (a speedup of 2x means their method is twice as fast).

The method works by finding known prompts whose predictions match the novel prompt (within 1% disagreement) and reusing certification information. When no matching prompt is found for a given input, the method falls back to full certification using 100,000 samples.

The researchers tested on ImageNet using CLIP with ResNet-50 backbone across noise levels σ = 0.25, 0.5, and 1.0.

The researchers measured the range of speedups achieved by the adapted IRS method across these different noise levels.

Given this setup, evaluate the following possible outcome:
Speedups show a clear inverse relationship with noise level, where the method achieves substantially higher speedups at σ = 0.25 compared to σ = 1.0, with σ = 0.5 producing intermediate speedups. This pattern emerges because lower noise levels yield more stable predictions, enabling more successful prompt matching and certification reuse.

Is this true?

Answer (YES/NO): YES